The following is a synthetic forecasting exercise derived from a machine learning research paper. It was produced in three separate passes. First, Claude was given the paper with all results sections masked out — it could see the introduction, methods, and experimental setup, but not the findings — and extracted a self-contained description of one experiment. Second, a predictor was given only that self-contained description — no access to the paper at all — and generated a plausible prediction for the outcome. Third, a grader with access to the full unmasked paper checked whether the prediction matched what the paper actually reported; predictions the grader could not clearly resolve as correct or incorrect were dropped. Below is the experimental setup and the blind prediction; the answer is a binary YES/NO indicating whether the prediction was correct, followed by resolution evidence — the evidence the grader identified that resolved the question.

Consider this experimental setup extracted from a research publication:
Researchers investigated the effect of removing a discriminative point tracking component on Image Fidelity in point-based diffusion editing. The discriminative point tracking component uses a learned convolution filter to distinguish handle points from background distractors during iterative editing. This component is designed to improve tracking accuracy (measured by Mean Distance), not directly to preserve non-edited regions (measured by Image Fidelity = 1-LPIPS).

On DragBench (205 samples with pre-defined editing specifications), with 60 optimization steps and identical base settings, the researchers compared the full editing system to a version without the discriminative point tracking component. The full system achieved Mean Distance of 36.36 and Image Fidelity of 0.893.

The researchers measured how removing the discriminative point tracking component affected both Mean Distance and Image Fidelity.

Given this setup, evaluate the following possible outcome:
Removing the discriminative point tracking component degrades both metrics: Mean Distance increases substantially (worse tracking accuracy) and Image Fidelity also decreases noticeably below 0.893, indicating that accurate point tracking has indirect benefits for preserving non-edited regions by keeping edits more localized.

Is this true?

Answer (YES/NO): NO